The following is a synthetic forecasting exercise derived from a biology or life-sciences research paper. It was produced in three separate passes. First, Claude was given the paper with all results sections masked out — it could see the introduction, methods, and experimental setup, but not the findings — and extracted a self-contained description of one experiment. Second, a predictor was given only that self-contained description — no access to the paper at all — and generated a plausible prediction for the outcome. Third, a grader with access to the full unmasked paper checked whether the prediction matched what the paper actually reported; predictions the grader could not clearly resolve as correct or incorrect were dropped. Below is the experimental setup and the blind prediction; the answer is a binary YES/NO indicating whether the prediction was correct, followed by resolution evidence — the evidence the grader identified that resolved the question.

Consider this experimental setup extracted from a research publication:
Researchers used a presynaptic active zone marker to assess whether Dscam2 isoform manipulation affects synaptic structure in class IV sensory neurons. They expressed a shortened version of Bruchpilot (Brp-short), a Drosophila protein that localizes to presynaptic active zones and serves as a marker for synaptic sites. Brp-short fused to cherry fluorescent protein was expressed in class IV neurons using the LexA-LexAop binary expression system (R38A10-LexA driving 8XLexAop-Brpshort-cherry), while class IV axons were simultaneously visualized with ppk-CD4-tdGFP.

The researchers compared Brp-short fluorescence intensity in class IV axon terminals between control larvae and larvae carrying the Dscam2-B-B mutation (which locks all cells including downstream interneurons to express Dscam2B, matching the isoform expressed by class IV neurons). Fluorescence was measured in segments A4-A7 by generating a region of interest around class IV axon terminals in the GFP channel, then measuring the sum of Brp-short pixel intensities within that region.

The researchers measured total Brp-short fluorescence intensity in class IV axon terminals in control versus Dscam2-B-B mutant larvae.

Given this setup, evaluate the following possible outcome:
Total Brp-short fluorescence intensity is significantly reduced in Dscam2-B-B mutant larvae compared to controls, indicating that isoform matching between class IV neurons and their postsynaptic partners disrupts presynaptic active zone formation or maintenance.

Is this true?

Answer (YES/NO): YES